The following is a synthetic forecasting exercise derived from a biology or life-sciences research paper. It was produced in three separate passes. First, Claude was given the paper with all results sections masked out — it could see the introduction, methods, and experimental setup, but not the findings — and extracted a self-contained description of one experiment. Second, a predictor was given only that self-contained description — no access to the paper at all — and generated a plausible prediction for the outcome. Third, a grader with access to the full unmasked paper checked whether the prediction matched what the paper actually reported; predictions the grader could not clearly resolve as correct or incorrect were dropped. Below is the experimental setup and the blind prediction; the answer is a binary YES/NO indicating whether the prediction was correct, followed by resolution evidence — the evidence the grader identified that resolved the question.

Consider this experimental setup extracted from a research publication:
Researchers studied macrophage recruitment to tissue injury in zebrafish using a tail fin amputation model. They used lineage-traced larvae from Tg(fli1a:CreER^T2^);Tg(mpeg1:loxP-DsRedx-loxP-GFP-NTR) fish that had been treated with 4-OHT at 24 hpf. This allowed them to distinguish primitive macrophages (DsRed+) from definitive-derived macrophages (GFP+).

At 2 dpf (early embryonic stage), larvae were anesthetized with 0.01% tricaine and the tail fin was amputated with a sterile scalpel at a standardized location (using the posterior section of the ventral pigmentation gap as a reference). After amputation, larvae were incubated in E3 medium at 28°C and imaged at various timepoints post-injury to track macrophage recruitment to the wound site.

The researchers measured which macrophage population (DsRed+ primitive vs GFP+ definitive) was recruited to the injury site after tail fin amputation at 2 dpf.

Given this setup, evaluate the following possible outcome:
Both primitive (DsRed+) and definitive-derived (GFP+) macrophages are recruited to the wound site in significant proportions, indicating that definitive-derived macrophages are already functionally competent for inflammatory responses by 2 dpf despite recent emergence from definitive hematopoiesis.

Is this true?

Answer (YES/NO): NO